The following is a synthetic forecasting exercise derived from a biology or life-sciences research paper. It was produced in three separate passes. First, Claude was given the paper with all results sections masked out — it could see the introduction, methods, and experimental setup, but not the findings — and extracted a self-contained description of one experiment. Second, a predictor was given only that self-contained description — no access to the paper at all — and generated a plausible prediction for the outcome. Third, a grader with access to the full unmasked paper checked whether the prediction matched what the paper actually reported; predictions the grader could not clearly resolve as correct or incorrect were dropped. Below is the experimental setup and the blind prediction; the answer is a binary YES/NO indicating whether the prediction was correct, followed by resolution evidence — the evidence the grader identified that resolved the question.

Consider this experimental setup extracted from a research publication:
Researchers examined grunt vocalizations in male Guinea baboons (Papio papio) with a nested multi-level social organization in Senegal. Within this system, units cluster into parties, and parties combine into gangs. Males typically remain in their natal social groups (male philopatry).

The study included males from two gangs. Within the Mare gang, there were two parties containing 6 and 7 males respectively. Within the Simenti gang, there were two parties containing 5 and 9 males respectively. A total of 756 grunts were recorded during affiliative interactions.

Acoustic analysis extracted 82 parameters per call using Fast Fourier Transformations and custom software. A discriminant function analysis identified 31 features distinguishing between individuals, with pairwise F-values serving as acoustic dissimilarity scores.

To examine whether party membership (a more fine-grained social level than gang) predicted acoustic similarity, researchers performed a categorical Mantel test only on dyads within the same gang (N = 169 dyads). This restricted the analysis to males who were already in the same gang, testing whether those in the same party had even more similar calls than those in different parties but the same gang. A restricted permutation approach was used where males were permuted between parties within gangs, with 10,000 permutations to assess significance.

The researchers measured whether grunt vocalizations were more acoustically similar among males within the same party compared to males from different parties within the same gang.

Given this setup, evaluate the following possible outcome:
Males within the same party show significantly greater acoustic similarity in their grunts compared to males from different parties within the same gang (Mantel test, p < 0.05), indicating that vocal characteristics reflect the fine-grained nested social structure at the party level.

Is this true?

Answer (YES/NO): YES